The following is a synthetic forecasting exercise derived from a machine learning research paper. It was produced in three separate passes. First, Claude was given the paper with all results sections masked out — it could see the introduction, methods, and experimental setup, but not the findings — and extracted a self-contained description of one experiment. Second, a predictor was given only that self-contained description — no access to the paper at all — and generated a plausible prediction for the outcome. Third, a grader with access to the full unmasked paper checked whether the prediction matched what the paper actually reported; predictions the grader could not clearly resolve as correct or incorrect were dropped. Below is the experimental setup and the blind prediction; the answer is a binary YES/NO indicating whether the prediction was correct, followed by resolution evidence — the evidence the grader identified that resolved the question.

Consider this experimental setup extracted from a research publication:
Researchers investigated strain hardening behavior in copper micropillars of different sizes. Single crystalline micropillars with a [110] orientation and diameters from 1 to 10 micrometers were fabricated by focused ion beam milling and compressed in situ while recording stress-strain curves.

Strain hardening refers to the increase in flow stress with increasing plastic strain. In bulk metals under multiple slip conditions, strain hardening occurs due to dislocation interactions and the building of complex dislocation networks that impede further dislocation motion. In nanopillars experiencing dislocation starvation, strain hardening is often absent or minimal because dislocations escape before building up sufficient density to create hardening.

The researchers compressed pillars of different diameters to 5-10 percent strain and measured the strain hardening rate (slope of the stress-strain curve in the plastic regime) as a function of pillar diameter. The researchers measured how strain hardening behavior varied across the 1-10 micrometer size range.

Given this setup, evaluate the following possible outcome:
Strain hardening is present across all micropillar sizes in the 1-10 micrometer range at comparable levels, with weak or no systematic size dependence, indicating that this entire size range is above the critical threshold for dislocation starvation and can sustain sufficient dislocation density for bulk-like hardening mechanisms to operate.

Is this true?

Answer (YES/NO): NO